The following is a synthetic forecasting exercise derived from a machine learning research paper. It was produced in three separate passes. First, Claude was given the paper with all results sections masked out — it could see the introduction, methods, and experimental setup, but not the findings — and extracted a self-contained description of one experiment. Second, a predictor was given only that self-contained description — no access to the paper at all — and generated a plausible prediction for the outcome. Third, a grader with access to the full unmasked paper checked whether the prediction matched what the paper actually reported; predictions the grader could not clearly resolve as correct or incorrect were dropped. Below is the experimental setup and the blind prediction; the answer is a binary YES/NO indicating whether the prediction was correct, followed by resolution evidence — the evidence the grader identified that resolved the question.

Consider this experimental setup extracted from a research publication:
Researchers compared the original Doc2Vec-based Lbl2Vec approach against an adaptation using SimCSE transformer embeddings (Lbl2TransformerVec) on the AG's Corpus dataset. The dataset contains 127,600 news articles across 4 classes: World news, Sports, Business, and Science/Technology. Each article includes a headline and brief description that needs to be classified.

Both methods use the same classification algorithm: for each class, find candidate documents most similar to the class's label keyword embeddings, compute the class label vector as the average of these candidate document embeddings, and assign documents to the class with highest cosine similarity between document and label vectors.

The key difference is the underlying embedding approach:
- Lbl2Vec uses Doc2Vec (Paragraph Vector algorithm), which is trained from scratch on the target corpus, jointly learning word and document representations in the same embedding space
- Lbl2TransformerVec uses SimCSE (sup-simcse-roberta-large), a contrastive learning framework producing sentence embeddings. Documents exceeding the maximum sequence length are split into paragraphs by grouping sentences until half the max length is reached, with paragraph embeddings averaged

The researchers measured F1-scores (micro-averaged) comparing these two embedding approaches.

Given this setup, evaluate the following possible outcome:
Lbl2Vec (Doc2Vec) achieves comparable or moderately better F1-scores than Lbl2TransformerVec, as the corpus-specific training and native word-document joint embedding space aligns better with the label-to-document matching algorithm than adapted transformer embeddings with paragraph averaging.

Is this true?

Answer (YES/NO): NO